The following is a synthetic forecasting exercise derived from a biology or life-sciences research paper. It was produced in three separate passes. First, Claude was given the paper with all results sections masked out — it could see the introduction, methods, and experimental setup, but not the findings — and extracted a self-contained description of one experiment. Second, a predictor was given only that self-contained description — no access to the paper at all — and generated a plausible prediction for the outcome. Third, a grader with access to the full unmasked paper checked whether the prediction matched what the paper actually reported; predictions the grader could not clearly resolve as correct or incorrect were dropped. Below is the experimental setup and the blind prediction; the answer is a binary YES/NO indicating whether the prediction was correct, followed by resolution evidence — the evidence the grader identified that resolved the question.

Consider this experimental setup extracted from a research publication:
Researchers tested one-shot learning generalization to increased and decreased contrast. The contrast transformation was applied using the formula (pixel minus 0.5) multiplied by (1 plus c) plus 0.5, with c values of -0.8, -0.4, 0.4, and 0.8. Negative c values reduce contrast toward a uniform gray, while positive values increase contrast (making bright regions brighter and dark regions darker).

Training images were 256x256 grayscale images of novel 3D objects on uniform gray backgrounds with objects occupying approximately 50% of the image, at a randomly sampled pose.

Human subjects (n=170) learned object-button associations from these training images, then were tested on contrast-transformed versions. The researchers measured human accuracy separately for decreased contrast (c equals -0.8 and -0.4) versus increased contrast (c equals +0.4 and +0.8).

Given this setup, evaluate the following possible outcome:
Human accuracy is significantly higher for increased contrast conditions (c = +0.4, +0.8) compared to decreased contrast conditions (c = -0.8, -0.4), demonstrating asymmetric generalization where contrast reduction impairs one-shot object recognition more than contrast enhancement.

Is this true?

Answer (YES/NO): NO